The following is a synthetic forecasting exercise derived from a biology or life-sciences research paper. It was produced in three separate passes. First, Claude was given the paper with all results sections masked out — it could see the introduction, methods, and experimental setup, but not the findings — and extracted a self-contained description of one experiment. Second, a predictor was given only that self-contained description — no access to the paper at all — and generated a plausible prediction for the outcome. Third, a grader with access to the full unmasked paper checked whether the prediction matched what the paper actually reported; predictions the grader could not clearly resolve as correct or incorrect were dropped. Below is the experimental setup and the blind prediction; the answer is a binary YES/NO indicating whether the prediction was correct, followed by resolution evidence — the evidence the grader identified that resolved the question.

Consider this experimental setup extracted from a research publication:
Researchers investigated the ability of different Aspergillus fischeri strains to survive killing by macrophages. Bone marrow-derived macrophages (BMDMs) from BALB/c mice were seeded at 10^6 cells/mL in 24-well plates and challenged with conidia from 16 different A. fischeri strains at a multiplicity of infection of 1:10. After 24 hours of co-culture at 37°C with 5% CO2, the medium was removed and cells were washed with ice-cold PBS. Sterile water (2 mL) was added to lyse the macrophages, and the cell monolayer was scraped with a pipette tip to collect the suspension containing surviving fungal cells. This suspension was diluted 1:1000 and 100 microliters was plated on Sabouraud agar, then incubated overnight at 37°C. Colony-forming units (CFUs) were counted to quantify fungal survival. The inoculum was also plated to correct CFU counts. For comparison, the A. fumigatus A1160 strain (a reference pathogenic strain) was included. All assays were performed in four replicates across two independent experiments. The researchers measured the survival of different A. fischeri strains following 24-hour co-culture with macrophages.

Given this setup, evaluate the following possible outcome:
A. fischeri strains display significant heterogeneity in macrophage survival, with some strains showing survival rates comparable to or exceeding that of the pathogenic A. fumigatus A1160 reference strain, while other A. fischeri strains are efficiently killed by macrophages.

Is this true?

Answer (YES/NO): YES